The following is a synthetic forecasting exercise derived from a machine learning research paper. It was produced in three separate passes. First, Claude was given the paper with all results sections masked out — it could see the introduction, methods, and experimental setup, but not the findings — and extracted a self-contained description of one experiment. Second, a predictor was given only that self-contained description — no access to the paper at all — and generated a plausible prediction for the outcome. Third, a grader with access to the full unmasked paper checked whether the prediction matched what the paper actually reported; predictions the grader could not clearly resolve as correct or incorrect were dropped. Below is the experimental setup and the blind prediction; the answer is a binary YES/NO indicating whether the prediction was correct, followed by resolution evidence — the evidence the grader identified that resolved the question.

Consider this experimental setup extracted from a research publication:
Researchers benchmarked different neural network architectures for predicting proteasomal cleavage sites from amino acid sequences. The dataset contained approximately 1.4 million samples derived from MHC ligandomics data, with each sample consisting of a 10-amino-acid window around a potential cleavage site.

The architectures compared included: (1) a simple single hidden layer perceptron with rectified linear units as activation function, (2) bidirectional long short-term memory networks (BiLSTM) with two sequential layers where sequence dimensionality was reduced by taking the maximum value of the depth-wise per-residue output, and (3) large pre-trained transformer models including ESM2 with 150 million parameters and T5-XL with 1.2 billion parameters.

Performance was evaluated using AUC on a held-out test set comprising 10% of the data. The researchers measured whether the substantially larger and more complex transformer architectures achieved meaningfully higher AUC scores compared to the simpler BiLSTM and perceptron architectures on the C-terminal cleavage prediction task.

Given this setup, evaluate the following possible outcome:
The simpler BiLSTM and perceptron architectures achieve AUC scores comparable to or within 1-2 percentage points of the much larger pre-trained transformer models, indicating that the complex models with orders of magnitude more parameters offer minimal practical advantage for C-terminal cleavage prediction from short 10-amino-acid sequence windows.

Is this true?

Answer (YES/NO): YES